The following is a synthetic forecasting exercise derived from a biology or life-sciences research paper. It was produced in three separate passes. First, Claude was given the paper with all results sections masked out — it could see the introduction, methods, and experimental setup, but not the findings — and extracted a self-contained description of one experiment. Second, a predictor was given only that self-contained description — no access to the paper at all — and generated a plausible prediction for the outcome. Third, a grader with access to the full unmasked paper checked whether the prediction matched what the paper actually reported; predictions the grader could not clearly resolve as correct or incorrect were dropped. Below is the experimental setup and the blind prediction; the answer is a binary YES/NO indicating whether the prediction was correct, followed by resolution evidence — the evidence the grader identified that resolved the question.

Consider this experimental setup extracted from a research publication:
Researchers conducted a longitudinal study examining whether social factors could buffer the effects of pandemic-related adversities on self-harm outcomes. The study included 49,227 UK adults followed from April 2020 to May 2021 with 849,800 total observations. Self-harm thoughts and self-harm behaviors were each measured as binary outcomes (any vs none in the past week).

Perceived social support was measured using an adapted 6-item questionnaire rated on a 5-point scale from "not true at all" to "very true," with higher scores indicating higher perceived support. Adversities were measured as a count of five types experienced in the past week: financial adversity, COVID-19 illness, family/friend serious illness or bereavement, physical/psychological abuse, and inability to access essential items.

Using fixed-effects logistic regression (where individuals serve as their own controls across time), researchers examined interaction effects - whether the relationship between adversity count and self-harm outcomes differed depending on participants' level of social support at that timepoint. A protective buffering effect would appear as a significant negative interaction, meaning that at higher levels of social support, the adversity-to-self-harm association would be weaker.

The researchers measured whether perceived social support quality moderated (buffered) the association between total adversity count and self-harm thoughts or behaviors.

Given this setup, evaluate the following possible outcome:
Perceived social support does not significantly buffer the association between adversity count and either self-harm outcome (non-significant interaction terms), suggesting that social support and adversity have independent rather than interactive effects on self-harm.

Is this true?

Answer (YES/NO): NO